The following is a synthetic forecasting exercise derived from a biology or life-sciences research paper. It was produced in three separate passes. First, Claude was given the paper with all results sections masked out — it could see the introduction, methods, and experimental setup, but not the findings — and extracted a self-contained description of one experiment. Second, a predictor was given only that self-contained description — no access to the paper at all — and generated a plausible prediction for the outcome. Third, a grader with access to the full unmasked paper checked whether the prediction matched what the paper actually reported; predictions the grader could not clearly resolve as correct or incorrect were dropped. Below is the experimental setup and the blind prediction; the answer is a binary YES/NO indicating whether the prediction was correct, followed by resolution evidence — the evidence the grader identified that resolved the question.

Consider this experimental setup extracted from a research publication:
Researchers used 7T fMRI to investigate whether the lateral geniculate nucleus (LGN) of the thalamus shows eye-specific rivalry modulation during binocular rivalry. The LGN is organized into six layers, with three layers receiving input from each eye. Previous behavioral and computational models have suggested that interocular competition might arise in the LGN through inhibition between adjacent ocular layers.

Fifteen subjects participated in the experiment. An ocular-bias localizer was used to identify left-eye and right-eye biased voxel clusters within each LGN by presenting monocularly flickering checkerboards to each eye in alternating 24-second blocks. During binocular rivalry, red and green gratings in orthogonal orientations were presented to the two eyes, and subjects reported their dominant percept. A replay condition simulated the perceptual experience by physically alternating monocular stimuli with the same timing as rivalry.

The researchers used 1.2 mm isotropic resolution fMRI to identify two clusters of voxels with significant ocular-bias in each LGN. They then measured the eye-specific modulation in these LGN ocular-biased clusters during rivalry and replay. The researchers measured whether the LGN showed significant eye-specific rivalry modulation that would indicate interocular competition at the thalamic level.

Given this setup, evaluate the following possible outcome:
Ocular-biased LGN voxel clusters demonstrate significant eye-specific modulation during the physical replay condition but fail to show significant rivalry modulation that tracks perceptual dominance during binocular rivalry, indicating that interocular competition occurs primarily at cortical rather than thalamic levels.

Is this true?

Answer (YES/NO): YES